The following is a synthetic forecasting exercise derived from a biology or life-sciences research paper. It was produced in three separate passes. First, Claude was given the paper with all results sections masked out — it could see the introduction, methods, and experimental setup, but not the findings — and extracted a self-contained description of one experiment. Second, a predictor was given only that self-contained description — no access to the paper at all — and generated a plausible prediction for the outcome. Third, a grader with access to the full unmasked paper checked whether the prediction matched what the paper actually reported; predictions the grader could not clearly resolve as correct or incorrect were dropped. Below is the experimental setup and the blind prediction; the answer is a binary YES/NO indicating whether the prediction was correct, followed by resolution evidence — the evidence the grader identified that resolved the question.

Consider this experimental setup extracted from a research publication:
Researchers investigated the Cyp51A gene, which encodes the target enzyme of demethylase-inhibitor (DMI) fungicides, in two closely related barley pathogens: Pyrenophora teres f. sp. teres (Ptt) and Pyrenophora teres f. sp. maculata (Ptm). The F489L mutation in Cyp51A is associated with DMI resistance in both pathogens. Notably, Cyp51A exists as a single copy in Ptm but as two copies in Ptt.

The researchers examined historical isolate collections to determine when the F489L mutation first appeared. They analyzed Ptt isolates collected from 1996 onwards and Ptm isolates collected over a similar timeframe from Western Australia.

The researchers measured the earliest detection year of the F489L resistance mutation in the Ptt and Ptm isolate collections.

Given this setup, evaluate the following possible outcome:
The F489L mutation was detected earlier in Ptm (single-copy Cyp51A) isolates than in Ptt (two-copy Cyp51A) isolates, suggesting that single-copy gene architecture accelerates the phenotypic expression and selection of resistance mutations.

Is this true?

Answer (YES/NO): NO